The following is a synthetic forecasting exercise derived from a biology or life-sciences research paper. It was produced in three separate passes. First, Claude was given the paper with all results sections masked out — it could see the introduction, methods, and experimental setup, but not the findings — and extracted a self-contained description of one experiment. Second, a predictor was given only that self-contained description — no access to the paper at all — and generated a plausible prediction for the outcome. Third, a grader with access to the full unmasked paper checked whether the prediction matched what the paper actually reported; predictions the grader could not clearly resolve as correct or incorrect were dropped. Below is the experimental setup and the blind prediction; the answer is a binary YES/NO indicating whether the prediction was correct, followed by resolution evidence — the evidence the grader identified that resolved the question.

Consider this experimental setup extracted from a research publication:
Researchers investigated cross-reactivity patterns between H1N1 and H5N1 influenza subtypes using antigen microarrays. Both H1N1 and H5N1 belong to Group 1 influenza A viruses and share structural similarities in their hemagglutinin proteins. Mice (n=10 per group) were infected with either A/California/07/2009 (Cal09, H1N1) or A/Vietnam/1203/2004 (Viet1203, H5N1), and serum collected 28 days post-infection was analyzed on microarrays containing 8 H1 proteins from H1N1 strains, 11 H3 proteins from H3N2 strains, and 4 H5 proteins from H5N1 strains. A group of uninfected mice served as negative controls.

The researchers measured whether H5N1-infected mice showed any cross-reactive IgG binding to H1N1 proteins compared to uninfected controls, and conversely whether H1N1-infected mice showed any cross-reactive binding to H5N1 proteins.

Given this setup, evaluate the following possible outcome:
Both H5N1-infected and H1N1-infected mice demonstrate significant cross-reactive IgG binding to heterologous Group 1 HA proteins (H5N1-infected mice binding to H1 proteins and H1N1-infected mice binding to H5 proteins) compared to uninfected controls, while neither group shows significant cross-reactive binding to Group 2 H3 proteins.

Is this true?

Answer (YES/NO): NO